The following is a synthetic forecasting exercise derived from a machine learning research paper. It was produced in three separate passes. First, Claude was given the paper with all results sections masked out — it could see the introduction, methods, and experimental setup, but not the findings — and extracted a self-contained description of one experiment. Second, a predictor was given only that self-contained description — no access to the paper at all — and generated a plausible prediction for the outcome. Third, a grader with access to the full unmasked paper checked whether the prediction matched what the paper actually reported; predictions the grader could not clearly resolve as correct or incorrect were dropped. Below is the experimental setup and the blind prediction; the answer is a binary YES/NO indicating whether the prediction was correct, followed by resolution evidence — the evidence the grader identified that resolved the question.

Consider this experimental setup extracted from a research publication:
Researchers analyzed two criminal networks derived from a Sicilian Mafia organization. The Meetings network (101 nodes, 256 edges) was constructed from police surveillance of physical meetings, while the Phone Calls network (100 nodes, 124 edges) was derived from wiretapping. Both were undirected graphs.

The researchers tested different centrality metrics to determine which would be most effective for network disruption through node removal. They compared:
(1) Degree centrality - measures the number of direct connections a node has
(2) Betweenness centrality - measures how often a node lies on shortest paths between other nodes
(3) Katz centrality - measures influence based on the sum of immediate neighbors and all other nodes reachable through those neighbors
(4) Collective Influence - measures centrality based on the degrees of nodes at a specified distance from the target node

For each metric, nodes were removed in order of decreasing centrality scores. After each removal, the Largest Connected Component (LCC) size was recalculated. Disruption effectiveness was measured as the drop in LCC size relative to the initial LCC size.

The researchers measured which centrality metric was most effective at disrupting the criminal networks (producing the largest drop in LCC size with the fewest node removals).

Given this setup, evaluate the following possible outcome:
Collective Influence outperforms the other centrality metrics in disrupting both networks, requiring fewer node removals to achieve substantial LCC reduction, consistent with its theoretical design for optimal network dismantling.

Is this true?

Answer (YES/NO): NO